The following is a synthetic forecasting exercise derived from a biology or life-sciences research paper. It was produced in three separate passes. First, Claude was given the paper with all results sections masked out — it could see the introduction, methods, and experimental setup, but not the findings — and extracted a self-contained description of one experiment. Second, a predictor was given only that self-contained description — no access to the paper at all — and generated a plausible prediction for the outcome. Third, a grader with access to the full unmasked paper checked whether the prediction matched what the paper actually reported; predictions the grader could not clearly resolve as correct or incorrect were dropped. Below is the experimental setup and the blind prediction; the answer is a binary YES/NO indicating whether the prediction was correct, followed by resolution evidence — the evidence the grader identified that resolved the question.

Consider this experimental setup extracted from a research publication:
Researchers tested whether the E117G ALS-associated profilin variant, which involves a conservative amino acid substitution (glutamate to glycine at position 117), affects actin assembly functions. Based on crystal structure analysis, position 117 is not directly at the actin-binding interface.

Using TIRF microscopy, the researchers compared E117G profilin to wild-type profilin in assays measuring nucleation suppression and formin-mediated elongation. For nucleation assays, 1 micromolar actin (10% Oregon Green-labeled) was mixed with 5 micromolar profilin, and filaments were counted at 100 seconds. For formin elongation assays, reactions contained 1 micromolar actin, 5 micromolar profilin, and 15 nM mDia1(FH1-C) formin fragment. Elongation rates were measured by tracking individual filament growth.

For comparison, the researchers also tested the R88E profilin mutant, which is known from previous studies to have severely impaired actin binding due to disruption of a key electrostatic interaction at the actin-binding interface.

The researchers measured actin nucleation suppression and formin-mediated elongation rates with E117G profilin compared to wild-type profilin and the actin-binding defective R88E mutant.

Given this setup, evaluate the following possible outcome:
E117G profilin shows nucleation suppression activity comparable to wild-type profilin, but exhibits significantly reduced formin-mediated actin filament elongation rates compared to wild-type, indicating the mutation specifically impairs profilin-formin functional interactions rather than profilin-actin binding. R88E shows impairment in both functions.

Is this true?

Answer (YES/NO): NO